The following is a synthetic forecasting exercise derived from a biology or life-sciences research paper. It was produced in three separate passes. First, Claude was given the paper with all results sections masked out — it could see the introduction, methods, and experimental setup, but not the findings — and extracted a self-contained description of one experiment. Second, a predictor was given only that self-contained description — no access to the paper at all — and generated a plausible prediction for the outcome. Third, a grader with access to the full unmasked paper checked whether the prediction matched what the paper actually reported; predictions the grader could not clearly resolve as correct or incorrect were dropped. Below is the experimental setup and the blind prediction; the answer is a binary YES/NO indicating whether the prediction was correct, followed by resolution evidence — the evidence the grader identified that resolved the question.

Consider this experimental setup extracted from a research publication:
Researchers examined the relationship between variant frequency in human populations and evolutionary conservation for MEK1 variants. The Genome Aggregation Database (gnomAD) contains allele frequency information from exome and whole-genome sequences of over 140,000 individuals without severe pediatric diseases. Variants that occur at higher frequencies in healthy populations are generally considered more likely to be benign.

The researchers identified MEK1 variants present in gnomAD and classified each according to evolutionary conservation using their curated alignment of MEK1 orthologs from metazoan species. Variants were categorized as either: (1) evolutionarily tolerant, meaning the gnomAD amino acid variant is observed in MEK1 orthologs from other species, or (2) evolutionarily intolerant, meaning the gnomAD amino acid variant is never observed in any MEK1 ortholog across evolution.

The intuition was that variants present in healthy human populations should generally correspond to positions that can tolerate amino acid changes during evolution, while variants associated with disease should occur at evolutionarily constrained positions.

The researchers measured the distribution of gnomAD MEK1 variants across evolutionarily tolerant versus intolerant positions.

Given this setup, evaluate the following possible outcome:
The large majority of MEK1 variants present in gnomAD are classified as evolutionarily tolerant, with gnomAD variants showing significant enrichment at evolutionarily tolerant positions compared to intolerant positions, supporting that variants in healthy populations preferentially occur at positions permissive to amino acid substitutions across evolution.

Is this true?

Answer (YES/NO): YES